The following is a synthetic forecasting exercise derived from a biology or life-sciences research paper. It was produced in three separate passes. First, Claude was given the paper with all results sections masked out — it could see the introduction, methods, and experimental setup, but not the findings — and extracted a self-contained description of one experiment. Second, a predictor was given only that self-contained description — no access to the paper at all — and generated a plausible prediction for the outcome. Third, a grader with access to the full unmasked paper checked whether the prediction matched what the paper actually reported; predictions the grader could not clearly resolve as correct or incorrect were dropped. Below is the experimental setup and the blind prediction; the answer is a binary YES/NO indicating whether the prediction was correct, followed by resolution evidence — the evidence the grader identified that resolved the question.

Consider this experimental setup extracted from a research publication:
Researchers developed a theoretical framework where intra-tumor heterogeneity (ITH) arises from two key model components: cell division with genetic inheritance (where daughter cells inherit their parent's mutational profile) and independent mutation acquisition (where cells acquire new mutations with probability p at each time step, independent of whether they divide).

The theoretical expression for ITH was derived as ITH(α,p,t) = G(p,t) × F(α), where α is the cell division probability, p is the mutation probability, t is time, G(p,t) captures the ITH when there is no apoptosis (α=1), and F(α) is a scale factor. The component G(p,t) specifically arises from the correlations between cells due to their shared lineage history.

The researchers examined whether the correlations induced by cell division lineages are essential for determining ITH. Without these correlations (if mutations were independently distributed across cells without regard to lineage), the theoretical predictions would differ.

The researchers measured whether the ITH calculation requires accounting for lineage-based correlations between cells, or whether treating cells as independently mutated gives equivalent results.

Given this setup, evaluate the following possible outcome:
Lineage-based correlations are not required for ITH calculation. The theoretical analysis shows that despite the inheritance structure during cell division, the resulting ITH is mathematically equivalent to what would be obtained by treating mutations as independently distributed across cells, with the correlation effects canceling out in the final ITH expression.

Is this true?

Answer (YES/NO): YES